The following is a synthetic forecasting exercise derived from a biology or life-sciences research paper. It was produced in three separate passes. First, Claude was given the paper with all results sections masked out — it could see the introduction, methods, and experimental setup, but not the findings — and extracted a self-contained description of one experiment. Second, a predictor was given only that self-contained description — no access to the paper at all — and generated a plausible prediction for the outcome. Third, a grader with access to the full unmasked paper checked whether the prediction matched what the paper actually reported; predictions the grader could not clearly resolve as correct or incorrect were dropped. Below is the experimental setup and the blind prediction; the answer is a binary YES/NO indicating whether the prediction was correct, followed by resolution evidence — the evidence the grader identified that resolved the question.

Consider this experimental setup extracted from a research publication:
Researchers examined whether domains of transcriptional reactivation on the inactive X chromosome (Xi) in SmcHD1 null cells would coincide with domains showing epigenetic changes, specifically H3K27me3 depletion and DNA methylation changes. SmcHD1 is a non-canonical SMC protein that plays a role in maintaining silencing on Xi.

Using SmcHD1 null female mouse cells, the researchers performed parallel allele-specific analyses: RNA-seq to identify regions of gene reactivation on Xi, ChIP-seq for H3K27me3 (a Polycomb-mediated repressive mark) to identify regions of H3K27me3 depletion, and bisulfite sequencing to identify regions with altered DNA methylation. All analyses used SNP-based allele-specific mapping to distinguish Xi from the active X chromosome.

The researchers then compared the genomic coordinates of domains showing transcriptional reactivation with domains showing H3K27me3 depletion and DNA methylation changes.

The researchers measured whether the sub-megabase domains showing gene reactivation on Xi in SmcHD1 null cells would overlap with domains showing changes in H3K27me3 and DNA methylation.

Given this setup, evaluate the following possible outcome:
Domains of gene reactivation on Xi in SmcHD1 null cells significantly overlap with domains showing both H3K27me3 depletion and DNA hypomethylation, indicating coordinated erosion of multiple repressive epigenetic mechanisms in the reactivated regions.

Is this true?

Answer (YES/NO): NO